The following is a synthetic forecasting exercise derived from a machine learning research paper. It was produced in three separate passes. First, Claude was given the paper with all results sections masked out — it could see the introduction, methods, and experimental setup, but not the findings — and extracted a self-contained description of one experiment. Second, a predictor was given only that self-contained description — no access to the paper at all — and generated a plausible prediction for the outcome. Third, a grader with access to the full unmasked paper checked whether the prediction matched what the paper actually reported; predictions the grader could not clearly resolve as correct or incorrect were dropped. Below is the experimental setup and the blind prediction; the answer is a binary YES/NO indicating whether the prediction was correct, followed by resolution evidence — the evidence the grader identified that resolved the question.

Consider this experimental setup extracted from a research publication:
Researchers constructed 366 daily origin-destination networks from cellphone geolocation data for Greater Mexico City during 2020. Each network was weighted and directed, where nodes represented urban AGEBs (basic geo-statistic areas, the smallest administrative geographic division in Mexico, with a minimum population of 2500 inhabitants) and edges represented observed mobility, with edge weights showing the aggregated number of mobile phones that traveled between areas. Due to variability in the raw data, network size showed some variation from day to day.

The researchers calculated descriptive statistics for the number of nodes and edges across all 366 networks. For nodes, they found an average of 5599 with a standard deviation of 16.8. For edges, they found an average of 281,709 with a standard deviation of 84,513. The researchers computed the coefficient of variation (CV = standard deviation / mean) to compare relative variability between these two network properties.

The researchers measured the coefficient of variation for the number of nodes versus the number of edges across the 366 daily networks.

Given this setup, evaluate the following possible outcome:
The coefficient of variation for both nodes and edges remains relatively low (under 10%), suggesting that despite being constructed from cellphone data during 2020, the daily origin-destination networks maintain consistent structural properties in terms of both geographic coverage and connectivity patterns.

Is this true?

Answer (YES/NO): NO